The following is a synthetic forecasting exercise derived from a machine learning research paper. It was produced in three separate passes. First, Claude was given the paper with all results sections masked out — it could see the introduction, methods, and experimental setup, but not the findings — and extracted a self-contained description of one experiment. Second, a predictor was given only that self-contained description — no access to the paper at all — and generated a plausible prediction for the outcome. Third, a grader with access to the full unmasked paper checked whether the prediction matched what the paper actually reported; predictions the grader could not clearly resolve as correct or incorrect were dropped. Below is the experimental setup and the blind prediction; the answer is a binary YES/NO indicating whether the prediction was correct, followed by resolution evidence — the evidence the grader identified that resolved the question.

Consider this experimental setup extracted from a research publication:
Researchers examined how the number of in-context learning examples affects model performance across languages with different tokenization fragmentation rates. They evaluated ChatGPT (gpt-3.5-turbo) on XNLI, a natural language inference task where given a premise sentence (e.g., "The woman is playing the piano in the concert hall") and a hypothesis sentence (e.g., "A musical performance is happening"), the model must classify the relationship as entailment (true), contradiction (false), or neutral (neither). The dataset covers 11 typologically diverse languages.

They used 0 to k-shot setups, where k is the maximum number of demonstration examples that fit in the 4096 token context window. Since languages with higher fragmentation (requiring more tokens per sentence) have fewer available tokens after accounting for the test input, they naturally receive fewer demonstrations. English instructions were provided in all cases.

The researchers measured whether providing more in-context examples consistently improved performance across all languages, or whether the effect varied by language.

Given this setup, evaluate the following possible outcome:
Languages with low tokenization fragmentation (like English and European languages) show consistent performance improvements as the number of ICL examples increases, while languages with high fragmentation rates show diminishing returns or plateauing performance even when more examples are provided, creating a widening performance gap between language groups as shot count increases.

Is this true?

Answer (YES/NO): NO